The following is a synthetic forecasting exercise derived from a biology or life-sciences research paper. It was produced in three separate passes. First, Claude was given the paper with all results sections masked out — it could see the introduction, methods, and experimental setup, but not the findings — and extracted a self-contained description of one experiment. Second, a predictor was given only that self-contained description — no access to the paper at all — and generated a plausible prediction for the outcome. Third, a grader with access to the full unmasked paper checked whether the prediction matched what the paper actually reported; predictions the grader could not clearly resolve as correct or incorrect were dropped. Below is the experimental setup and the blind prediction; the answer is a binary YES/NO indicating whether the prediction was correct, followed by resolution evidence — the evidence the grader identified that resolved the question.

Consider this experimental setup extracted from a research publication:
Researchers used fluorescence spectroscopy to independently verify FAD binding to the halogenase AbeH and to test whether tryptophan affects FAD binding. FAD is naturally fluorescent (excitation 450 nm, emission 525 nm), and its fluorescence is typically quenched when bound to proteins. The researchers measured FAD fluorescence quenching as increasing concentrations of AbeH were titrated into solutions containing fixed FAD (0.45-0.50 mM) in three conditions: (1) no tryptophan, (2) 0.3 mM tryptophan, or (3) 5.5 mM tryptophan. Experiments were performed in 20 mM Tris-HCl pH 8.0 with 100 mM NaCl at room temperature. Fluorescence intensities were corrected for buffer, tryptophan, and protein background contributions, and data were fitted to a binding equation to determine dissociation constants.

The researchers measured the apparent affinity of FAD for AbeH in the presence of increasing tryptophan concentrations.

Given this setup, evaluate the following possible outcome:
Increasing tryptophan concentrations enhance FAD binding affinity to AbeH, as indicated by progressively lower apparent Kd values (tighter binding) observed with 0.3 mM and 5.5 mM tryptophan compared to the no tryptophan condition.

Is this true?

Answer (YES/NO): NO